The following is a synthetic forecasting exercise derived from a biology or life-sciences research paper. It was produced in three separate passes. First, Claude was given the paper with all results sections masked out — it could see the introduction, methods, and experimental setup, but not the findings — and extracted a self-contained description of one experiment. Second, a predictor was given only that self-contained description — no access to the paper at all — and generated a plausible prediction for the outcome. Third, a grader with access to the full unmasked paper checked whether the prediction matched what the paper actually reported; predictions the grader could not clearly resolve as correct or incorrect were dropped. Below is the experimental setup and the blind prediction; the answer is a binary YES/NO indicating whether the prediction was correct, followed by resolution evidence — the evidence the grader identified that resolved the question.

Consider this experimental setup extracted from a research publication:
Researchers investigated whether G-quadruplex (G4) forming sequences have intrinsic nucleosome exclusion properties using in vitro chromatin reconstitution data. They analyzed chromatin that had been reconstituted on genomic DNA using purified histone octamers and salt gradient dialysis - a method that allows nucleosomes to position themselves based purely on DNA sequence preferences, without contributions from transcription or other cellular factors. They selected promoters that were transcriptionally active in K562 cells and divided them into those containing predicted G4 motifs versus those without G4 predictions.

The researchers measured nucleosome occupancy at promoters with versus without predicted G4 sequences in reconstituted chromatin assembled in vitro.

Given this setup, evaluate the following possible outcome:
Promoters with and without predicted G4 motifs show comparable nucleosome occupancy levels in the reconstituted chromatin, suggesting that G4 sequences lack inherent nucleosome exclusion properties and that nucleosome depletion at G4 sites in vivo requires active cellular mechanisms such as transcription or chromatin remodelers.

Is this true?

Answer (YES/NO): NO